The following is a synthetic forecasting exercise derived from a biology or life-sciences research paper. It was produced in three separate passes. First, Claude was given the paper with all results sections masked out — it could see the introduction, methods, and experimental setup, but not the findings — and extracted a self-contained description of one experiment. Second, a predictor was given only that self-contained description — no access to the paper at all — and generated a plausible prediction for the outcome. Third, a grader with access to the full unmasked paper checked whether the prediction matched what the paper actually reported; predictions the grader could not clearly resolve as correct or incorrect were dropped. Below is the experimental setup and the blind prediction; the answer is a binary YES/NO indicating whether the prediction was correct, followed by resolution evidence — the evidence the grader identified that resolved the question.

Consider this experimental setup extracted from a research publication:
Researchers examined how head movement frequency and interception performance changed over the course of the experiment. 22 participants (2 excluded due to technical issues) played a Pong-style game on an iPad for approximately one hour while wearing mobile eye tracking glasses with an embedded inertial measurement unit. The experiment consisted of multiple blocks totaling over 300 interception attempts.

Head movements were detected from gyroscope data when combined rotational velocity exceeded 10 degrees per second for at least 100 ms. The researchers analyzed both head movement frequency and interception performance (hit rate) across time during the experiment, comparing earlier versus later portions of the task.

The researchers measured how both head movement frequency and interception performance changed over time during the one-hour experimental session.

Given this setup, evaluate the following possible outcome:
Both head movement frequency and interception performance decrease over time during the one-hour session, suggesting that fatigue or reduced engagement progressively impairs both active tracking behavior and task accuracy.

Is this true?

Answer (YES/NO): NO